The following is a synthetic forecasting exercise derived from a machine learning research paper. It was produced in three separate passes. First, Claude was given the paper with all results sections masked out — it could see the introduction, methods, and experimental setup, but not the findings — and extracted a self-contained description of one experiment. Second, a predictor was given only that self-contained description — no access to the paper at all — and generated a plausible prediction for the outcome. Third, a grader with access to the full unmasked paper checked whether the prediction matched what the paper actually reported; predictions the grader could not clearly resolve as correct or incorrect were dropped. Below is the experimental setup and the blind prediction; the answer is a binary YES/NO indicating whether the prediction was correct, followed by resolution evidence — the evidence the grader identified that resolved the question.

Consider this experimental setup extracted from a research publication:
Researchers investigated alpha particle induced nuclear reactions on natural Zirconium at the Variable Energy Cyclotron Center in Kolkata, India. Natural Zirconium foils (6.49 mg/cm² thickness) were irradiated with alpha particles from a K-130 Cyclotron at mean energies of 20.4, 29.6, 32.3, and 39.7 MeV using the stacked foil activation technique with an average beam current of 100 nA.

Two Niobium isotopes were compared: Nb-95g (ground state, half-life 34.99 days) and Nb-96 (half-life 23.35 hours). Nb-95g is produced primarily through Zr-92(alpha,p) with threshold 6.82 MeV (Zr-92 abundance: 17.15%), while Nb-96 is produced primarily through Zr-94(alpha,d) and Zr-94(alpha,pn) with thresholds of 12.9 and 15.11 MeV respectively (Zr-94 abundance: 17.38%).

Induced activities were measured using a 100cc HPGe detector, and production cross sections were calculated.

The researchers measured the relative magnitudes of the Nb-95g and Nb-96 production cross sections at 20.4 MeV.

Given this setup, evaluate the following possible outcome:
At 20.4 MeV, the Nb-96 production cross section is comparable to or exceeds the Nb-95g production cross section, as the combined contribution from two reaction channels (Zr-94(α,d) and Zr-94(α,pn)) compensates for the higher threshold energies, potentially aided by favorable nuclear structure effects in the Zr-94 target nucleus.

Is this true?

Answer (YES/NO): NO